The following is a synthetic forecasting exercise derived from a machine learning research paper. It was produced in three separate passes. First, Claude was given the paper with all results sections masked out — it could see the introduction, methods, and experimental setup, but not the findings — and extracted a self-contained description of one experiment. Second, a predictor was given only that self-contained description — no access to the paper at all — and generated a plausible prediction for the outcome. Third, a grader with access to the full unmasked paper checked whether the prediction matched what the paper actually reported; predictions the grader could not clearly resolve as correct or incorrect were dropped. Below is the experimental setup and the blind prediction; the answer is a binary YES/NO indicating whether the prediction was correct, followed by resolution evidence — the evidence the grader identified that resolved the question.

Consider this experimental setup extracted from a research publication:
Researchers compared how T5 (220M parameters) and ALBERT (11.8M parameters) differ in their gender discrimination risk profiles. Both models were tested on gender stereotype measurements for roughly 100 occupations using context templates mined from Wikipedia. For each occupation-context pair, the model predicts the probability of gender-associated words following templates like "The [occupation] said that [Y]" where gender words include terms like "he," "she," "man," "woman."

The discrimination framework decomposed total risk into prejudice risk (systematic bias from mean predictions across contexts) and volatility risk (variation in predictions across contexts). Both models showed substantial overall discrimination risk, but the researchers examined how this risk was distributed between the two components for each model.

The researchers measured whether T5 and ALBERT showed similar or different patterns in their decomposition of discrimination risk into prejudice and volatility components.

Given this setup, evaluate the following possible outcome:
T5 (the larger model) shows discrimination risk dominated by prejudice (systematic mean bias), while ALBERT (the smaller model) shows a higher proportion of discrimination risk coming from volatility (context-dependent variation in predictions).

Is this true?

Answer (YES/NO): YES